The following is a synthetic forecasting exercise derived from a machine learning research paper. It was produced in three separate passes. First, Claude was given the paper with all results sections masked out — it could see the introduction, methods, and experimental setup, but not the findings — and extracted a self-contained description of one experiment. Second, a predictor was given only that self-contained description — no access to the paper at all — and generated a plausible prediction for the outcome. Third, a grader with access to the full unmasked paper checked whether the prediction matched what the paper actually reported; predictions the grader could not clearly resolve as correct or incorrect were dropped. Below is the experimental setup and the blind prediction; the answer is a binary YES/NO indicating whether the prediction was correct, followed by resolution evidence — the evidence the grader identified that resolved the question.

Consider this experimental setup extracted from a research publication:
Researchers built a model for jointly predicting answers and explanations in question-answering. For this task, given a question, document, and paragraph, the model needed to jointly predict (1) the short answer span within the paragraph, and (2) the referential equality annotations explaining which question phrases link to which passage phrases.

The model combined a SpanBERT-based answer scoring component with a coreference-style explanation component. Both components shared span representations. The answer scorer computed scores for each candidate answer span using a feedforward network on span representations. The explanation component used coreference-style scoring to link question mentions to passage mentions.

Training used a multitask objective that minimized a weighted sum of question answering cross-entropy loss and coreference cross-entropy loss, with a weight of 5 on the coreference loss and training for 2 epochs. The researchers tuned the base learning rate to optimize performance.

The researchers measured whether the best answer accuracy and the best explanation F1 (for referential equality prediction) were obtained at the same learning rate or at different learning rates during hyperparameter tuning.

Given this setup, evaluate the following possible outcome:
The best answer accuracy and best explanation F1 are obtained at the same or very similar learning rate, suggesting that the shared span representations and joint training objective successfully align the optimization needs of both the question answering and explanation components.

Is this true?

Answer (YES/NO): NO